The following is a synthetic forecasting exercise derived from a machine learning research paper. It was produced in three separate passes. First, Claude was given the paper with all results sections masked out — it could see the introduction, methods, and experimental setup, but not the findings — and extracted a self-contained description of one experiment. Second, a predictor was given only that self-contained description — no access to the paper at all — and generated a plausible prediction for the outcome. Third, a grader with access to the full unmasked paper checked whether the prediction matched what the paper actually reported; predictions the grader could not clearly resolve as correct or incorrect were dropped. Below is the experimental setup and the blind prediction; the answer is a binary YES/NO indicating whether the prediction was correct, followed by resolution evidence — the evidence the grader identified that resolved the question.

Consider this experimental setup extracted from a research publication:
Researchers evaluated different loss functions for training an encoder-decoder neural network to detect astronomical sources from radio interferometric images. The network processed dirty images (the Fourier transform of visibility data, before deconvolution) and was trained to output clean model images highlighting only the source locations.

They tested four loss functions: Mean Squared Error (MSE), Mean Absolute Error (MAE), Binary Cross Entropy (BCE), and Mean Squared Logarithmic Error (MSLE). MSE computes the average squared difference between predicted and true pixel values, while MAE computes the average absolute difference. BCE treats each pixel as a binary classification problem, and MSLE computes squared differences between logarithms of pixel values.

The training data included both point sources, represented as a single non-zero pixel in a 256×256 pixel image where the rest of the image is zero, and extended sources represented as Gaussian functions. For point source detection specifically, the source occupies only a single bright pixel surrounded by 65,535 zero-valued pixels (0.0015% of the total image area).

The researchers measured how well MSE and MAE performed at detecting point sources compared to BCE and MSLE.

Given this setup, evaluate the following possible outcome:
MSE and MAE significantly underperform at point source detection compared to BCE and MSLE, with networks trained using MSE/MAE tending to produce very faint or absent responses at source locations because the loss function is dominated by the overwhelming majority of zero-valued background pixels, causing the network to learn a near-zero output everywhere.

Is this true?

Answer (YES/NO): YES